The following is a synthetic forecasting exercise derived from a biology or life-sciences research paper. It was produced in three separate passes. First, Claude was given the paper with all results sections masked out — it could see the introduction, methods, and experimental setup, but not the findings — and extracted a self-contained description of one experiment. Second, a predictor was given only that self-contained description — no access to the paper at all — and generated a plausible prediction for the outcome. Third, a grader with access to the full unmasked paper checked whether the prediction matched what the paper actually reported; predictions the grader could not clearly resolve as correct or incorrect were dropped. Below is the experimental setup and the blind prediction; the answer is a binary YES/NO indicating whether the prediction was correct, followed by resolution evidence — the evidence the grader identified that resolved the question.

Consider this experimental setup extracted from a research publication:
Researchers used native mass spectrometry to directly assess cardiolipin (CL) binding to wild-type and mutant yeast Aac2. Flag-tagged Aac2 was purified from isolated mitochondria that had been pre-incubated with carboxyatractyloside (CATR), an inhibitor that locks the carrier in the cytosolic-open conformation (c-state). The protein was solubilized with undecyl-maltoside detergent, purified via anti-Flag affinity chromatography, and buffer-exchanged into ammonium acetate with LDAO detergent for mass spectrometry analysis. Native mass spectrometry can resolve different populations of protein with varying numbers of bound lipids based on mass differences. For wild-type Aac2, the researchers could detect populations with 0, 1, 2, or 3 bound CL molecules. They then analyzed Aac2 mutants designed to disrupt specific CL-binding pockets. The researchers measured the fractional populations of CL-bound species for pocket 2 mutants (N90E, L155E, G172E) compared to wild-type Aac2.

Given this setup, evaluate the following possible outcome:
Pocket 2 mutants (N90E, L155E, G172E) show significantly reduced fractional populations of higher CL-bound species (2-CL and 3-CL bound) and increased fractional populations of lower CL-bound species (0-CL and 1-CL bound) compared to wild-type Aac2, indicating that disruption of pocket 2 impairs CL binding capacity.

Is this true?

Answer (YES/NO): YES